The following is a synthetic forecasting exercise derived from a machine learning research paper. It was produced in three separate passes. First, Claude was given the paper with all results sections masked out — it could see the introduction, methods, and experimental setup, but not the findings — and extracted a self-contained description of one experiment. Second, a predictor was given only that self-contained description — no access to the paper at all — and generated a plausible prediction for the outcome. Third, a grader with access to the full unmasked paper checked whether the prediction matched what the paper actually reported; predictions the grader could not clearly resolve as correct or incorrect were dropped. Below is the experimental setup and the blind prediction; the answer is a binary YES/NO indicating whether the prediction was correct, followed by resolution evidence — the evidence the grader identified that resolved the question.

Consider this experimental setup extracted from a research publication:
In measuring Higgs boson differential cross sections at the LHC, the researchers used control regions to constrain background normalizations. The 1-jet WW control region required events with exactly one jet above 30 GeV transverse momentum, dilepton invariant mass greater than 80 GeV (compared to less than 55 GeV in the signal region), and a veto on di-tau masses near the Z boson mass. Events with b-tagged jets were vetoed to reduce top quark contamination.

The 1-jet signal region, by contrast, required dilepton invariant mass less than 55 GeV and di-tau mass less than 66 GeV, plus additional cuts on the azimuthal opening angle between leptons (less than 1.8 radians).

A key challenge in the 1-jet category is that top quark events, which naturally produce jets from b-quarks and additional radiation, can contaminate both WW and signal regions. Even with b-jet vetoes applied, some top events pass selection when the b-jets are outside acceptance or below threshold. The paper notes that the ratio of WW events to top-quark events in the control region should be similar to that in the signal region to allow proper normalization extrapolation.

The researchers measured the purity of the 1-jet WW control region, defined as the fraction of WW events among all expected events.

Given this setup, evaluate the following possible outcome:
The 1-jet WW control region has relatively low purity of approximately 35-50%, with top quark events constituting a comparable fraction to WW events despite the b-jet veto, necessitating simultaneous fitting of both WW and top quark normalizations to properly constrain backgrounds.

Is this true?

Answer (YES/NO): NO